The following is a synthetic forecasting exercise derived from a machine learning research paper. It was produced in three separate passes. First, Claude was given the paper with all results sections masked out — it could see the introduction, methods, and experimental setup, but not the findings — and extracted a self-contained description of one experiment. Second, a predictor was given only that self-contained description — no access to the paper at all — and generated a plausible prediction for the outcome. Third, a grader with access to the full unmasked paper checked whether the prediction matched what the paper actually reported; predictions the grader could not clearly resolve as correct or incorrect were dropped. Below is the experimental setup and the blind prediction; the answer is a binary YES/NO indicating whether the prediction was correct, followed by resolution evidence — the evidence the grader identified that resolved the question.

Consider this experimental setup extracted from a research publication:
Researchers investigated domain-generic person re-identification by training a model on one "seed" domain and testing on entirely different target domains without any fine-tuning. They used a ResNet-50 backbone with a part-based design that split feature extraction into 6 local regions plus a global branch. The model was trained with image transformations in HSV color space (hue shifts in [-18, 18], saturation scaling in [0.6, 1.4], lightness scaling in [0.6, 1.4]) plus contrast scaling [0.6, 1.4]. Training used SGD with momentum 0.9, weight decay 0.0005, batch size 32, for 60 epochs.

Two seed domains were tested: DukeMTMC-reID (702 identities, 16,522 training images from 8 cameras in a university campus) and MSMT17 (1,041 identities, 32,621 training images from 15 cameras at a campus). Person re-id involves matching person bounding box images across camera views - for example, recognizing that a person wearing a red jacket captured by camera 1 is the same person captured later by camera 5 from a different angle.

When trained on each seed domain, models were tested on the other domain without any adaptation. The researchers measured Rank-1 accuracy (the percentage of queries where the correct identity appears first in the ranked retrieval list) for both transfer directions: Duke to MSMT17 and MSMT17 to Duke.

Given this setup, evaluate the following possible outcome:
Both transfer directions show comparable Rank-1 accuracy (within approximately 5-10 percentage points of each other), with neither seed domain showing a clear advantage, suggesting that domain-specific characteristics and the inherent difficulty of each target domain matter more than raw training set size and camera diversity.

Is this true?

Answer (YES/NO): NO